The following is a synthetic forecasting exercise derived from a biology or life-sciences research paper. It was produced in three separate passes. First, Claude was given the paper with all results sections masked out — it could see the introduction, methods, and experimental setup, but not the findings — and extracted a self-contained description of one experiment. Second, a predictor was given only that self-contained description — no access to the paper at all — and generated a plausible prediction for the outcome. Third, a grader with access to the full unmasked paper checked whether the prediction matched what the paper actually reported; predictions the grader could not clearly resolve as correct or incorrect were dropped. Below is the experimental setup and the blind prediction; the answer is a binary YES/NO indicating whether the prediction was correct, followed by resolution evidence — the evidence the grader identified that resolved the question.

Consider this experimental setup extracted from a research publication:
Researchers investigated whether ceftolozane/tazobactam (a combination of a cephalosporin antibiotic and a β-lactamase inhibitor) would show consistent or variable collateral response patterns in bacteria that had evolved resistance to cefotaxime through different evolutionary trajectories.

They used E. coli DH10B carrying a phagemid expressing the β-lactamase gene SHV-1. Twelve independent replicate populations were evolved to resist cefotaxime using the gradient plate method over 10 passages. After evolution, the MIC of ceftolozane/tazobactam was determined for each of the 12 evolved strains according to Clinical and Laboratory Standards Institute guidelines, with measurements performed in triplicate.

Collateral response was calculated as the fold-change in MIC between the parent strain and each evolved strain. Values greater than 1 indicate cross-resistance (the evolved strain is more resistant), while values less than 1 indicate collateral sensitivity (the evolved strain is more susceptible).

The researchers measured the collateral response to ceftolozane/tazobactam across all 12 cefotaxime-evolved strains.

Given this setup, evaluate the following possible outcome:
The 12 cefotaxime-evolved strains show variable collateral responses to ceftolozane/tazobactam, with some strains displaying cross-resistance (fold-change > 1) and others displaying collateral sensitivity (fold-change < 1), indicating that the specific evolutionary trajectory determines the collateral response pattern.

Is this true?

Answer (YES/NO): NO